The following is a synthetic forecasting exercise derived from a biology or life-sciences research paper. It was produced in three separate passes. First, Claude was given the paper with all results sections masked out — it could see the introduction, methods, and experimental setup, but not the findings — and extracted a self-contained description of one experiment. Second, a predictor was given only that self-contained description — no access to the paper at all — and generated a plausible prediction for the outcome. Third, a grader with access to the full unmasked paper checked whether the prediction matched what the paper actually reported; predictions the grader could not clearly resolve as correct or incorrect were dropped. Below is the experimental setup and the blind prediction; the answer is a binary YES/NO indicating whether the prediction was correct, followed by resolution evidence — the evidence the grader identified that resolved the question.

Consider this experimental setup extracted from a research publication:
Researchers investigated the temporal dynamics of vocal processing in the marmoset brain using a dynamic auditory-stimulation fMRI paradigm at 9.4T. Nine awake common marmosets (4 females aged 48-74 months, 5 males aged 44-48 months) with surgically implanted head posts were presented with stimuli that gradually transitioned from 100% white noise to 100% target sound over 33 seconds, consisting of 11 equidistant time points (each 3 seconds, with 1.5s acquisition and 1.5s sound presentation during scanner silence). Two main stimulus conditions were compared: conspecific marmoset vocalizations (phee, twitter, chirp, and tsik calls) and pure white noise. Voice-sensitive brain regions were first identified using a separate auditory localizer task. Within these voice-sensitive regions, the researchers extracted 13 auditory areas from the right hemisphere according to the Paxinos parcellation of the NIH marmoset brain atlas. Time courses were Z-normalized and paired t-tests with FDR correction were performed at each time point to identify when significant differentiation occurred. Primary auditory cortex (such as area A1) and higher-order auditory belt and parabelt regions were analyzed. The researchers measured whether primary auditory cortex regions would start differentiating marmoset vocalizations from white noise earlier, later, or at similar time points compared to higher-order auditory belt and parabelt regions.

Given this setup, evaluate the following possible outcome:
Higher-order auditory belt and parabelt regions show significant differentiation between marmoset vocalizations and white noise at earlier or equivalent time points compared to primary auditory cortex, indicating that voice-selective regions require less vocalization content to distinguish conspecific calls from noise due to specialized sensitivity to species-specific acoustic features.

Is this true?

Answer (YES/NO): YES